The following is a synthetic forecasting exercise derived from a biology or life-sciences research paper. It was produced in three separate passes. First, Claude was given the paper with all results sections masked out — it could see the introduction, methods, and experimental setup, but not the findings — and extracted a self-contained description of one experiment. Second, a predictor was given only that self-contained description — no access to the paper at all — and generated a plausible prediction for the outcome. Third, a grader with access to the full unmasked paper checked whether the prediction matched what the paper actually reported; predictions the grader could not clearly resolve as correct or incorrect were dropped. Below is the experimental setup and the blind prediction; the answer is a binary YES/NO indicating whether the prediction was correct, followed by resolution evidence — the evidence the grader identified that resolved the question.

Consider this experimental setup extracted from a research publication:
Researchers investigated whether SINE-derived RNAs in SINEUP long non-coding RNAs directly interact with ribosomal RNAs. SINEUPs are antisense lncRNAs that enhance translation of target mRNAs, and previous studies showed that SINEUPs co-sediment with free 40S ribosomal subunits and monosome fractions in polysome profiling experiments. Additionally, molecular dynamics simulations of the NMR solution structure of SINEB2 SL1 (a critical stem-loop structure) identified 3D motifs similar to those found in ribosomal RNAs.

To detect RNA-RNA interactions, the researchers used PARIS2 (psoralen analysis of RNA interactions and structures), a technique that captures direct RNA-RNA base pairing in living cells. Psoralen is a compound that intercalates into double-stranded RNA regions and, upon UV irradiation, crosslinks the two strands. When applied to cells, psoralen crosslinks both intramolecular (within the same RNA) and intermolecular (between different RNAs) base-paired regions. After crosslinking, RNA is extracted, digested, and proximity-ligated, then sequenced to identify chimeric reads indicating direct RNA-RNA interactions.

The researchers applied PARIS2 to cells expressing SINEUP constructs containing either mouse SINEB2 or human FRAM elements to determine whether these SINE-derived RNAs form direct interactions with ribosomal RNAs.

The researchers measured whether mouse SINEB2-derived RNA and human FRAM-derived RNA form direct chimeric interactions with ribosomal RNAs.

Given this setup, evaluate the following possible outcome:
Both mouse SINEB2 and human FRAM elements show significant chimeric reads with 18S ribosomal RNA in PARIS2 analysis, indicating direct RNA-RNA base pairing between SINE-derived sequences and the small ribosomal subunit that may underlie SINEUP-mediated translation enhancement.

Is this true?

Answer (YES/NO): NO